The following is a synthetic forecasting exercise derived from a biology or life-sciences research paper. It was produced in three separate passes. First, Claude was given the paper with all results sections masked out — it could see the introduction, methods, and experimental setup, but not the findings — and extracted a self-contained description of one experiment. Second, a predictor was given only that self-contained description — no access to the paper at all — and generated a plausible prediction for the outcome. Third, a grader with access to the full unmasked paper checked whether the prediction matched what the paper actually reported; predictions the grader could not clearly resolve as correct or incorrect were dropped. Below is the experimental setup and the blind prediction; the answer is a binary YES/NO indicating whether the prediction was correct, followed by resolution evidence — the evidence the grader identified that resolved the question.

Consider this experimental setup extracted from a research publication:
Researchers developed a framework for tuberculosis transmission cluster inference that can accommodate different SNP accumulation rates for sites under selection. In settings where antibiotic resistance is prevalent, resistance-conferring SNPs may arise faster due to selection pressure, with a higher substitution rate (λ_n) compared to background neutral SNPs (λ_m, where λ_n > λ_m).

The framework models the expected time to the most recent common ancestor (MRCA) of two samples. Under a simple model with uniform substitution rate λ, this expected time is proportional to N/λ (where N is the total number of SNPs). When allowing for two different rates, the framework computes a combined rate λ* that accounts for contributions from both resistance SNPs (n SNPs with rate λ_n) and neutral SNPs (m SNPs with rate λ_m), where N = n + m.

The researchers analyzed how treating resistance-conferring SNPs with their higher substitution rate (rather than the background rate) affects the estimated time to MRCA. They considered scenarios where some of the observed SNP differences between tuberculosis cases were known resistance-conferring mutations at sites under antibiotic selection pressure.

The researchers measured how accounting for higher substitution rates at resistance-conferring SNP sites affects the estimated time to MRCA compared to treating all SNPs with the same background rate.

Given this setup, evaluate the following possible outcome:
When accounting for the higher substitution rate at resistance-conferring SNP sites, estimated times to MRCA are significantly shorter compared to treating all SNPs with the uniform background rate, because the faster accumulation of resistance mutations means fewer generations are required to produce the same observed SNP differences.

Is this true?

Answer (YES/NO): YES